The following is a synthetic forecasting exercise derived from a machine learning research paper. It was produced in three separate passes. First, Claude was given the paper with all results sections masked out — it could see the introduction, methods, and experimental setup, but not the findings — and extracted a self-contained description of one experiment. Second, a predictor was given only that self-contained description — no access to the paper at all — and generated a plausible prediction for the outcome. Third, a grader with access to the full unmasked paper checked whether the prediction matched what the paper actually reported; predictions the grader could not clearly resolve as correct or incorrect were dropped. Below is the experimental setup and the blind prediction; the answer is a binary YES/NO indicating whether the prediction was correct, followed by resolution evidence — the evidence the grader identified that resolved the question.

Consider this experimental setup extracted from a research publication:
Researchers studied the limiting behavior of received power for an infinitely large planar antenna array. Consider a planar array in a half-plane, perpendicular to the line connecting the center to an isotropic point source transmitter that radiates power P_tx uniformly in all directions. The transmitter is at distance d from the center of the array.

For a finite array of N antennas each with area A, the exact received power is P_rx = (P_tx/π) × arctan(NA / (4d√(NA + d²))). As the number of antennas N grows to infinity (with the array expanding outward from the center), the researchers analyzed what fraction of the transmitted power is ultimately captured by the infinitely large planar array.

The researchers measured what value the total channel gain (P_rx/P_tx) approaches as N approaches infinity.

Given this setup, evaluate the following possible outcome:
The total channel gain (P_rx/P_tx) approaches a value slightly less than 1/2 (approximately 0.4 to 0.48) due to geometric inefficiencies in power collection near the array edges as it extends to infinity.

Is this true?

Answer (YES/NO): NO